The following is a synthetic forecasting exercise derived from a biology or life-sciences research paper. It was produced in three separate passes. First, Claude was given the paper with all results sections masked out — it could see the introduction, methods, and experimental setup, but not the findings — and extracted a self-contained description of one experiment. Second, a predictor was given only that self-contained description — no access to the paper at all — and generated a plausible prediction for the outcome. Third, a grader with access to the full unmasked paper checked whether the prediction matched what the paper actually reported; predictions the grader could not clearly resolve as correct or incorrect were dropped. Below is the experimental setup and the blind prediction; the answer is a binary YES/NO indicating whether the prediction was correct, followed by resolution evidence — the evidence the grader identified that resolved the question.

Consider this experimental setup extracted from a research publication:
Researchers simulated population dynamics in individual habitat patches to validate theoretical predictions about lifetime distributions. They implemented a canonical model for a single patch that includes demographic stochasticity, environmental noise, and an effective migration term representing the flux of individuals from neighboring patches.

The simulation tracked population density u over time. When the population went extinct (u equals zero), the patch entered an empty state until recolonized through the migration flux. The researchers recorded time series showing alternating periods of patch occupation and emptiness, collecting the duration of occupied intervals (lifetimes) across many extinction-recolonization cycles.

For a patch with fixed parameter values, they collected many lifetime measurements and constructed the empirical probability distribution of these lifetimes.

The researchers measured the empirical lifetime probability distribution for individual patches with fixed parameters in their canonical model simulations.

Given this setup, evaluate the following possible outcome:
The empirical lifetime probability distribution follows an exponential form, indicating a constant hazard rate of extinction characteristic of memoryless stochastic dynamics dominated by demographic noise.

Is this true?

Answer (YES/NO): YES